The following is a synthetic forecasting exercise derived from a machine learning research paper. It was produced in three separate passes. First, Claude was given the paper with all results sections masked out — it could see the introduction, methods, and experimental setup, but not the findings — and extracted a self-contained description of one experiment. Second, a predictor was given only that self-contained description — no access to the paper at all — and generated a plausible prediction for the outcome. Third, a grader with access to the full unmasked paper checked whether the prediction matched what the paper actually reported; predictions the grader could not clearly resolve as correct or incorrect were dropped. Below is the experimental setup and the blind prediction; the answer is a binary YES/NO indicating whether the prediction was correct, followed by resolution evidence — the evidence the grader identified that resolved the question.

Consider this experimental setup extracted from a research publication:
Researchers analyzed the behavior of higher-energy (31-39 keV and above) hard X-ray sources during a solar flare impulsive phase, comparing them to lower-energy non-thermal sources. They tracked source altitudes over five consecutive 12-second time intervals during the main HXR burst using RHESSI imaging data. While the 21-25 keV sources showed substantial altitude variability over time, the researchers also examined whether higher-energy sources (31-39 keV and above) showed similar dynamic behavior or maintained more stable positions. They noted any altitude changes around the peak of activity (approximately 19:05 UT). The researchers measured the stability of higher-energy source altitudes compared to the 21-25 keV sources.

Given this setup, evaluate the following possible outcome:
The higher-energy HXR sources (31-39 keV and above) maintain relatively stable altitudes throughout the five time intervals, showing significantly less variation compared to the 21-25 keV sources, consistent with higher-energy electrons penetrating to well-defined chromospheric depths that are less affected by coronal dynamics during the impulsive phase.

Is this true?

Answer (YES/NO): YES